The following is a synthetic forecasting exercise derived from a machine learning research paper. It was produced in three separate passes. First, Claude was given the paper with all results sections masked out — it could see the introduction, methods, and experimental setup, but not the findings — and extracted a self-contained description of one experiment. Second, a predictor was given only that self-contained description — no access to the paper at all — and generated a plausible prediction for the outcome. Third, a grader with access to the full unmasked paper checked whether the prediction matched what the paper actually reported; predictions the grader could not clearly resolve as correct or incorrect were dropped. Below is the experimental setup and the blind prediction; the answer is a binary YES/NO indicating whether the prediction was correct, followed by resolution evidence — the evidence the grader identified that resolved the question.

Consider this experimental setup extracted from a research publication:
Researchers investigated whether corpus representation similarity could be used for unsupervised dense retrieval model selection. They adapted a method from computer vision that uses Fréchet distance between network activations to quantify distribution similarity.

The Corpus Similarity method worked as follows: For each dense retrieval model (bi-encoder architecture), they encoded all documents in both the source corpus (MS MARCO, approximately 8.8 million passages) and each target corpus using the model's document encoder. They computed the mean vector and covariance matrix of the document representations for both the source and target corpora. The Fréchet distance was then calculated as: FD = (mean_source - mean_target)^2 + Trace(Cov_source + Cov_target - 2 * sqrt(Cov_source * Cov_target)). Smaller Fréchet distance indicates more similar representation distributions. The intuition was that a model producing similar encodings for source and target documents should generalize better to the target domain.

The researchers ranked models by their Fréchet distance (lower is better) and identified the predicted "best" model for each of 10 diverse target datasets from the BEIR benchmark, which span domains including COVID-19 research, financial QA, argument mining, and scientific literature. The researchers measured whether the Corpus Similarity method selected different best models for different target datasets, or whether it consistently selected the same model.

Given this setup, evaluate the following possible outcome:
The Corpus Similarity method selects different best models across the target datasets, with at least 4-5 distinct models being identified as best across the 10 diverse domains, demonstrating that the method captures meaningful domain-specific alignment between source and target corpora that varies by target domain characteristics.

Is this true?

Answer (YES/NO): NO